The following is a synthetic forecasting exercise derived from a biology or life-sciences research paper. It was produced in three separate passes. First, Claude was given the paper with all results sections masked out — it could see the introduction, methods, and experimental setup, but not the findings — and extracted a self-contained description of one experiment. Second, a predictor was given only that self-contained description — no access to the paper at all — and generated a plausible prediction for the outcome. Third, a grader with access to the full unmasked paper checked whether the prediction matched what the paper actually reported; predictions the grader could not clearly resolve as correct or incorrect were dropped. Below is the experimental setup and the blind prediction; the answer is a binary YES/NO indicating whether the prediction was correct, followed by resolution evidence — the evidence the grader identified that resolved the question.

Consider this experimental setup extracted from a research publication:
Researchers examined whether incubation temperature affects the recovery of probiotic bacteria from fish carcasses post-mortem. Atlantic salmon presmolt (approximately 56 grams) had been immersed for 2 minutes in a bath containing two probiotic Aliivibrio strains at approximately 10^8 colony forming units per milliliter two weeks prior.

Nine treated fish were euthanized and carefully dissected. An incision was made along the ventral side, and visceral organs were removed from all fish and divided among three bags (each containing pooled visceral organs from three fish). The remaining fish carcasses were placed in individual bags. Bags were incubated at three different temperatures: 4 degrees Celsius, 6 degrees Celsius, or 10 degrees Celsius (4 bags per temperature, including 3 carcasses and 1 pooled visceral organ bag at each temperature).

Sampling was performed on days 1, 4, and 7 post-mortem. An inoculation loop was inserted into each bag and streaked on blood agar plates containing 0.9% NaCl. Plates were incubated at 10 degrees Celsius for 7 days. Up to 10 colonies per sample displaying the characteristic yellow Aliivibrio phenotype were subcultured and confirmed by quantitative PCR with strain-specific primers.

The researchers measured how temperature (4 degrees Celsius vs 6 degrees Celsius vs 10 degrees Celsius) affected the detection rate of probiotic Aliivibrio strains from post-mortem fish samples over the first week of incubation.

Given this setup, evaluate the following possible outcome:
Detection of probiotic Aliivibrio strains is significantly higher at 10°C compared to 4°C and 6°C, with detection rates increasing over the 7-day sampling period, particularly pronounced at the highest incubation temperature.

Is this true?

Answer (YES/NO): NO